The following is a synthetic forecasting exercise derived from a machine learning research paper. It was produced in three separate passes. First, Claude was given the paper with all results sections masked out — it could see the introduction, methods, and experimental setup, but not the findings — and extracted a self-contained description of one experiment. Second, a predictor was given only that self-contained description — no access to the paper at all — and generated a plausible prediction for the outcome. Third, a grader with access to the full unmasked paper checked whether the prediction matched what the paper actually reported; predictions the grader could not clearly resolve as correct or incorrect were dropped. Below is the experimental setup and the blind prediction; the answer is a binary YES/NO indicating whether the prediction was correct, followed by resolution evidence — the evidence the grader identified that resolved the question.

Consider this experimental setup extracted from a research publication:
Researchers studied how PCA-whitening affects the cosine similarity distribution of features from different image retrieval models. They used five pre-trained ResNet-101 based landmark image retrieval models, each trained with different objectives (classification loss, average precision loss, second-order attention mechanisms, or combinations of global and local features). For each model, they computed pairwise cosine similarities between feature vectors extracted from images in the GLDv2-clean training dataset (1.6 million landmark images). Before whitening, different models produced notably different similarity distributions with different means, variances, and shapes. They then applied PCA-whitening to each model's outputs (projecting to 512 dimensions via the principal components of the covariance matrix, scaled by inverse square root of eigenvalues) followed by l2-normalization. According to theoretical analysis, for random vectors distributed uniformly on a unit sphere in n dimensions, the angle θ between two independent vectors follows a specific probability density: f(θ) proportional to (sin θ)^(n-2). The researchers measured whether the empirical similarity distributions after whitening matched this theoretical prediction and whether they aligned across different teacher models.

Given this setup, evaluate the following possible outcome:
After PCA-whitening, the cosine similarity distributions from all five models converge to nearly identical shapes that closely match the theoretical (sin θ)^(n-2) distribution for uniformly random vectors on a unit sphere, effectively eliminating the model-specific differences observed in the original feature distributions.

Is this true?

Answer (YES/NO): YES